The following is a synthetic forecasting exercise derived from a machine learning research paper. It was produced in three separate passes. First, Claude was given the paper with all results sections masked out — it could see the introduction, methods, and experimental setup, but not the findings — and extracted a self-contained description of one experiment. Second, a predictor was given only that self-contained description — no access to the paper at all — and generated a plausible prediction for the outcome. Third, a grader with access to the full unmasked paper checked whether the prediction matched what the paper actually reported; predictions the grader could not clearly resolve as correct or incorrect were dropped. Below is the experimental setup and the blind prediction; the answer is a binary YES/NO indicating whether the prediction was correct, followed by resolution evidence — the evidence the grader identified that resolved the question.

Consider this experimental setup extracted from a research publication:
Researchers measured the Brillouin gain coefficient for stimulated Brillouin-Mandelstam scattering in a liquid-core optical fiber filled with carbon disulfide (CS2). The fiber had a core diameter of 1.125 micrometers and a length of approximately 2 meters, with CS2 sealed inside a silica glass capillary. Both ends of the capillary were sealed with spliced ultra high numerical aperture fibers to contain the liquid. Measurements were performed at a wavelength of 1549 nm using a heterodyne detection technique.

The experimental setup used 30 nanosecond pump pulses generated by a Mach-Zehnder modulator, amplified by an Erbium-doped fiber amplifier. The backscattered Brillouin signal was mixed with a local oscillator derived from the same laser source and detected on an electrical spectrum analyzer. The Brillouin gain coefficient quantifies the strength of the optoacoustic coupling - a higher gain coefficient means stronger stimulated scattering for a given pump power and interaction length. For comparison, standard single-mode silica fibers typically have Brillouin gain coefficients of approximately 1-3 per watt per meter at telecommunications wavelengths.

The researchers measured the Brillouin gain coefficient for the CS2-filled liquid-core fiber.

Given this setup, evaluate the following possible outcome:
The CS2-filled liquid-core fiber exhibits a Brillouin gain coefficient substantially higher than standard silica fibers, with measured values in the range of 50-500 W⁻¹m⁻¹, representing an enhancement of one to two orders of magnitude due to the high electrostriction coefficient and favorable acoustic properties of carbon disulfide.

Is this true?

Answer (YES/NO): NO